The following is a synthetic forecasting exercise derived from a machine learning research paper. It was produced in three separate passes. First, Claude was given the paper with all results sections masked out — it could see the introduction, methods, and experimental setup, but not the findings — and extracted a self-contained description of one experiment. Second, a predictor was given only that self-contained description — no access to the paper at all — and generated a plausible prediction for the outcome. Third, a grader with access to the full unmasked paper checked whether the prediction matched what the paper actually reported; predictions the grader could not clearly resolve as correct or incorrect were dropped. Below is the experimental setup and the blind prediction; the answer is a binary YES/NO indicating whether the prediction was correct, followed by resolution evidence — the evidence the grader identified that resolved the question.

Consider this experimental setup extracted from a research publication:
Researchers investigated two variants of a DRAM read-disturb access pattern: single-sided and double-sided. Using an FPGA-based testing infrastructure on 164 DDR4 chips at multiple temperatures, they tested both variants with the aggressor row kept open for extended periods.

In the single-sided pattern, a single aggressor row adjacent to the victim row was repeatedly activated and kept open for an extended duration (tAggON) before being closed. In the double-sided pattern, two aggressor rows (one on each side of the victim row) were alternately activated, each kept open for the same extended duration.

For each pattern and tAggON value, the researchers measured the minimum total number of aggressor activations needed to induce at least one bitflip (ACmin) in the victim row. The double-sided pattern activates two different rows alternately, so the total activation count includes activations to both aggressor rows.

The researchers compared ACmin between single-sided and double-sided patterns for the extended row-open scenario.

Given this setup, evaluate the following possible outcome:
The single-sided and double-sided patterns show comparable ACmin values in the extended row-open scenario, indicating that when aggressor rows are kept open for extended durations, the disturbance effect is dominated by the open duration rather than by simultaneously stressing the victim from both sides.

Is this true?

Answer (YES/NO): NO